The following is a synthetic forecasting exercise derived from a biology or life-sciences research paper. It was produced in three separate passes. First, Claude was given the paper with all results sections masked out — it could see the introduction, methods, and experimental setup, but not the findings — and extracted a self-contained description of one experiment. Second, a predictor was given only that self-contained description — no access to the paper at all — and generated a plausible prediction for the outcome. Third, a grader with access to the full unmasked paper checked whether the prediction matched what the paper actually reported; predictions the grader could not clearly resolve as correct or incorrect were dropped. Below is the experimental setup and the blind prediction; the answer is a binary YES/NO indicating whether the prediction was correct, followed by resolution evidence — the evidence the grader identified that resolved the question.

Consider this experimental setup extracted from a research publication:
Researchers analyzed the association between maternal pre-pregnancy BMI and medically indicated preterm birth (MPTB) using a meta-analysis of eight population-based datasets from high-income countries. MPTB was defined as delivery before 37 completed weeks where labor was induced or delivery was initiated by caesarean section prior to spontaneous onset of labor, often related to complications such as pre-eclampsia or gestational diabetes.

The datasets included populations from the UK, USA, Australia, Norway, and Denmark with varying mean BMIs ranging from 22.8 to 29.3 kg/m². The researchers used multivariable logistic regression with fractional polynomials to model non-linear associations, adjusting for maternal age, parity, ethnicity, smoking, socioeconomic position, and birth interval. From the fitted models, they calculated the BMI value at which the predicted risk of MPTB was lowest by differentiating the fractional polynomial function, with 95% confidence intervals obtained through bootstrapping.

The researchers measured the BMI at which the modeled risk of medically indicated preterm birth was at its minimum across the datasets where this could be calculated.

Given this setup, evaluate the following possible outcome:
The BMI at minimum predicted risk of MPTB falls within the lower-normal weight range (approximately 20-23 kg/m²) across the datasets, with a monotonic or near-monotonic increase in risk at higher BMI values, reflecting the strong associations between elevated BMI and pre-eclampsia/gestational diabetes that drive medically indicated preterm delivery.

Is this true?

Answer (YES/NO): YES